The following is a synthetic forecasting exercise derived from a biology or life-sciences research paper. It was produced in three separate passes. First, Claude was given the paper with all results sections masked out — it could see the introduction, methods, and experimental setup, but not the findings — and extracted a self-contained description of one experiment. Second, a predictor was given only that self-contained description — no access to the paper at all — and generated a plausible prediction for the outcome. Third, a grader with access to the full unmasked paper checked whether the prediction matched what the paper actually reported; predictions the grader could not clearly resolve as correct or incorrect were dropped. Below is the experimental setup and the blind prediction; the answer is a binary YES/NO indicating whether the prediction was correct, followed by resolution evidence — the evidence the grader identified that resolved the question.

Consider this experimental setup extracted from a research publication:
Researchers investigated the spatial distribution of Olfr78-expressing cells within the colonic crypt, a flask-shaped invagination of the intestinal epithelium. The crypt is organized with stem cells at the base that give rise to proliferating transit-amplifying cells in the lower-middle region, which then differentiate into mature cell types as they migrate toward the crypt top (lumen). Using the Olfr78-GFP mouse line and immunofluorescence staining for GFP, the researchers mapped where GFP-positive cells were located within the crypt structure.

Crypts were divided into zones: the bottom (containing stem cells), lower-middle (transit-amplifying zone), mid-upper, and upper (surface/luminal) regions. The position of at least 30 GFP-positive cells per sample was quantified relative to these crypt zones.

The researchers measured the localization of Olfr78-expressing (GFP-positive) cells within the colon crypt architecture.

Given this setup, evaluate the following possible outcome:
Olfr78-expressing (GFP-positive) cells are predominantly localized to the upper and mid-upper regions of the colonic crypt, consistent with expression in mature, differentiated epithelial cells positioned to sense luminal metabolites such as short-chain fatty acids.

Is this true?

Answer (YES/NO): NO